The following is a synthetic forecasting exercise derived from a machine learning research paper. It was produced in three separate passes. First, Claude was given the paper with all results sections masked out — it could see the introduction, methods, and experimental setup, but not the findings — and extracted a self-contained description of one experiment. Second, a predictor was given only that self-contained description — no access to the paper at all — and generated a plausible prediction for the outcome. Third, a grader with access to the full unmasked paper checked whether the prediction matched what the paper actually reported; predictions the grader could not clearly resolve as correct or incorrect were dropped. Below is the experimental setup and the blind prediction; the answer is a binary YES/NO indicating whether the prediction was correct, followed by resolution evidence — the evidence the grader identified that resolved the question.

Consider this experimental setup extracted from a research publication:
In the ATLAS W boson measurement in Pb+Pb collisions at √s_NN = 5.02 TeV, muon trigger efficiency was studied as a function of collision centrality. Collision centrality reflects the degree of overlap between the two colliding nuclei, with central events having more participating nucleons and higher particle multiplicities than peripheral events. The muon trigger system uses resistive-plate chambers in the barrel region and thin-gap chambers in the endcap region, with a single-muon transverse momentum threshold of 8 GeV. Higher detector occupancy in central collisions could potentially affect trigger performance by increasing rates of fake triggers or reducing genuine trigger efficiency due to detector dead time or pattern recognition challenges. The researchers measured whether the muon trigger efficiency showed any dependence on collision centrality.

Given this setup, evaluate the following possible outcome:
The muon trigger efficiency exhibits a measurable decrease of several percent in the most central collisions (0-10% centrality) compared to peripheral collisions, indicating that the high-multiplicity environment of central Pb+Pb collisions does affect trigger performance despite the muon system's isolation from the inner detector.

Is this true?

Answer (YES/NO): NO